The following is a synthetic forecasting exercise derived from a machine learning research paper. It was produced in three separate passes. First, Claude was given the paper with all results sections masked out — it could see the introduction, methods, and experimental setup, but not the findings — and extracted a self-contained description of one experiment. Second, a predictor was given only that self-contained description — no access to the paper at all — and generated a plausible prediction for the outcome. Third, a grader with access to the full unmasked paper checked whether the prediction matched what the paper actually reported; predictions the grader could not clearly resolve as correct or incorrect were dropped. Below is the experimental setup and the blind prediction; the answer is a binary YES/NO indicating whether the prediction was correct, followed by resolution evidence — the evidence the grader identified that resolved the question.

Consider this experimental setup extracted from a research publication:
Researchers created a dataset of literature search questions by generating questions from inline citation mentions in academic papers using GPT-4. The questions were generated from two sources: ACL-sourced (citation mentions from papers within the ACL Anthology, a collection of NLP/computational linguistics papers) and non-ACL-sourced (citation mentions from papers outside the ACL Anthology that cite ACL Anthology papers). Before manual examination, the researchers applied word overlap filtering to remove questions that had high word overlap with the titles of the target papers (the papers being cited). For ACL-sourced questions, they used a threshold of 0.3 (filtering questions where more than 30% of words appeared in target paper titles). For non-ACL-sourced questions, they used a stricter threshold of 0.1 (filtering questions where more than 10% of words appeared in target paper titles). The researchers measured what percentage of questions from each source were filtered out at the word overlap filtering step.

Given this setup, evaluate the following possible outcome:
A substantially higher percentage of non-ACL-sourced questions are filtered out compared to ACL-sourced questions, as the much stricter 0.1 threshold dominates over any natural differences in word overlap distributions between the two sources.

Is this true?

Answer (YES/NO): YES